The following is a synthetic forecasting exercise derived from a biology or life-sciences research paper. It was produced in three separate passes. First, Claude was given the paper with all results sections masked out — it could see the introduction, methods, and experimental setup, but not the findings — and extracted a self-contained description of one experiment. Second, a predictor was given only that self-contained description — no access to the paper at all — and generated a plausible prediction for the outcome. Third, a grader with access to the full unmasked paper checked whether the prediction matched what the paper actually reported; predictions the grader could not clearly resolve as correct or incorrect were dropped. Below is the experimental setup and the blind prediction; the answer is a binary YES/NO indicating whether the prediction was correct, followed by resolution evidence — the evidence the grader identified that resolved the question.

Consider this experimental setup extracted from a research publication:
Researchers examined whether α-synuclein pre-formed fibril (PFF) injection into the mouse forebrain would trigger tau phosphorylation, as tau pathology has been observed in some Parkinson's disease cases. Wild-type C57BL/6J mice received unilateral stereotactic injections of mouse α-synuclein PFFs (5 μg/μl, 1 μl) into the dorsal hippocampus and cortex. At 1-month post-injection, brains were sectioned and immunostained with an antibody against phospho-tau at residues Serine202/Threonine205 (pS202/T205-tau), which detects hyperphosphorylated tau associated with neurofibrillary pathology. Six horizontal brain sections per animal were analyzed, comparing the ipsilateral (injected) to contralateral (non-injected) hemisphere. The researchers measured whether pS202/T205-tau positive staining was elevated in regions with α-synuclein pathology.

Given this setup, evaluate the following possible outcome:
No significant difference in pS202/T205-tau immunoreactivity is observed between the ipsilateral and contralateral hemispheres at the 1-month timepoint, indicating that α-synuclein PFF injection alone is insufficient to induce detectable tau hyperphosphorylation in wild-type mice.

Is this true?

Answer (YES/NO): NO